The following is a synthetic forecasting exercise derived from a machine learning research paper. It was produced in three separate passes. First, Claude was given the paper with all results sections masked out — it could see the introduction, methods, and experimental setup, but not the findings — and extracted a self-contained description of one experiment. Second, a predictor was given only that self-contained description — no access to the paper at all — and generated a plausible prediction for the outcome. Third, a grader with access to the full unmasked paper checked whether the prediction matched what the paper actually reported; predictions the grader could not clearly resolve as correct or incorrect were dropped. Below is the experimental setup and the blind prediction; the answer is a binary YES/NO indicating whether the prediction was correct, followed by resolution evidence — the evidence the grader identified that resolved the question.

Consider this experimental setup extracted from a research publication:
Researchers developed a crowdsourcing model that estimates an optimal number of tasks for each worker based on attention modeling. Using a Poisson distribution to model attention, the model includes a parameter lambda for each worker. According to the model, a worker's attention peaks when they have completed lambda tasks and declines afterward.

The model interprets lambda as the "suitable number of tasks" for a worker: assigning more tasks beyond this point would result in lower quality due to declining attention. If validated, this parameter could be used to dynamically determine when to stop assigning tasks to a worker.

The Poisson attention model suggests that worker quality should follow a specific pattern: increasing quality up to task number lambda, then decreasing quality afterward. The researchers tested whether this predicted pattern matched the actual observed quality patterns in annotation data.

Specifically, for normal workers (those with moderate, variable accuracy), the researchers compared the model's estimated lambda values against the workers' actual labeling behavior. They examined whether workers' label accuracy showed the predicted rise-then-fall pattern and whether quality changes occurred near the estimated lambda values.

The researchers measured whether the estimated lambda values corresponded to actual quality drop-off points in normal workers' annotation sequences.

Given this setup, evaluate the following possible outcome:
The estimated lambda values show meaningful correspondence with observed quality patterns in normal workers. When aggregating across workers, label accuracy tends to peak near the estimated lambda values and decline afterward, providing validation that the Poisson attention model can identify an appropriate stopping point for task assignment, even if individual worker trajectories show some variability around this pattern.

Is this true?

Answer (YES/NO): YES